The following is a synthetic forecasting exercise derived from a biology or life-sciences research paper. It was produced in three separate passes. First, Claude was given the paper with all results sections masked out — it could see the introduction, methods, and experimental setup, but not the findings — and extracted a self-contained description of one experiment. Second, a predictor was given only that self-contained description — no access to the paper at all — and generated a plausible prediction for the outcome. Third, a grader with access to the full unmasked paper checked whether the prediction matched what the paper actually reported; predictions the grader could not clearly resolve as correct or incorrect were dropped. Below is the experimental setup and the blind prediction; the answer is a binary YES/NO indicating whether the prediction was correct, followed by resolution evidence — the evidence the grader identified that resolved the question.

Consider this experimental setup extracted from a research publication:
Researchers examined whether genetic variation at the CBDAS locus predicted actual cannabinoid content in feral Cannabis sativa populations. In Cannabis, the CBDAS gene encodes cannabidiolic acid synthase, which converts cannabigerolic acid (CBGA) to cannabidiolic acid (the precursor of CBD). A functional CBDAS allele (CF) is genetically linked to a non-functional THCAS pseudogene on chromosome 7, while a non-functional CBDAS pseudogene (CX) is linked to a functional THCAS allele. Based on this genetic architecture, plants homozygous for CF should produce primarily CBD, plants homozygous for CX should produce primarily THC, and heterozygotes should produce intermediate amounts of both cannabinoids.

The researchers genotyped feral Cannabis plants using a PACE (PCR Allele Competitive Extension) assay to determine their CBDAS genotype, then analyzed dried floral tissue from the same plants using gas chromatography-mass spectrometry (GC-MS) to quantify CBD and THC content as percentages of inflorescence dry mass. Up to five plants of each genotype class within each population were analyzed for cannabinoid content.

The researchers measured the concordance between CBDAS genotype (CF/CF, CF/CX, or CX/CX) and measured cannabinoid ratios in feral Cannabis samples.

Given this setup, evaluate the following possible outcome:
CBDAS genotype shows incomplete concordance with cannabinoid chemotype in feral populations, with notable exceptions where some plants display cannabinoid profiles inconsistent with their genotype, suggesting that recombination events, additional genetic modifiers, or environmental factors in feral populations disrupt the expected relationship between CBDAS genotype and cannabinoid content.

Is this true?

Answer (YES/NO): NO